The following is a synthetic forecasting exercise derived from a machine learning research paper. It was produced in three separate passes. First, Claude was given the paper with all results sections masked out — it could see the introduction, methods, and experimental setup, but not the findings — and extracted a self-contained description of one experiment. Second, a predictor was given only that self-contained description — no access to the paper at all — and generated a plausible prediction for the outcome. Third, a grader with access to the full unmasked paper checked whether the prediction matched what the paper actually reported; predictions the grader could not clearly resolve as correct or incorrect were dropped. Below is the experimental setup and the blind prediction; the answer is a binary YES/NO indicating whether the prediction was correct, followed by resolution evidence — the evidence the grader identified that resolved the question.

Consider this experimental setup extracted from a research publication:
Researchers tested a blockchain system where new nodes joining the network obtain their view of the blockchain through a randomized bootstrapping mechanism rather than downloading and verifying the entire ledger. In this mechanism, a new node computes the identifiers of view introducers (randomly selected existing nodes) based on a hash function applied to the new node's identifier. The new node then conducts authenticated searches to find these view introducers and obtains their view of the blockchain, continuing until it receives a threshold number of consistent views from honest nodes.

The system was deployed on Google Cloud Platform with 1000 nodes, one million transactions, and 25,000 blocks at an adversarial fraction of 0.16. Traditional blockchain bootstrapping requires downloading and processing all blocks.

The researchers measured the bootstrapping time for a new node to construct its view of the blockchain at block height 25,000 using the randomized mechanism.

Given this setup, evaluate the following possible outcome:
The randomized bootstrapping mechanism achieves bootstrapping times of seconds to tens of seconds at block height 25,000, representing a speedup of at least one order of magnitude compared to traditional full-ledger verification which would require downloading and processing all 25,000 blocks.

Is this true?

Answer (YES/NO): YES